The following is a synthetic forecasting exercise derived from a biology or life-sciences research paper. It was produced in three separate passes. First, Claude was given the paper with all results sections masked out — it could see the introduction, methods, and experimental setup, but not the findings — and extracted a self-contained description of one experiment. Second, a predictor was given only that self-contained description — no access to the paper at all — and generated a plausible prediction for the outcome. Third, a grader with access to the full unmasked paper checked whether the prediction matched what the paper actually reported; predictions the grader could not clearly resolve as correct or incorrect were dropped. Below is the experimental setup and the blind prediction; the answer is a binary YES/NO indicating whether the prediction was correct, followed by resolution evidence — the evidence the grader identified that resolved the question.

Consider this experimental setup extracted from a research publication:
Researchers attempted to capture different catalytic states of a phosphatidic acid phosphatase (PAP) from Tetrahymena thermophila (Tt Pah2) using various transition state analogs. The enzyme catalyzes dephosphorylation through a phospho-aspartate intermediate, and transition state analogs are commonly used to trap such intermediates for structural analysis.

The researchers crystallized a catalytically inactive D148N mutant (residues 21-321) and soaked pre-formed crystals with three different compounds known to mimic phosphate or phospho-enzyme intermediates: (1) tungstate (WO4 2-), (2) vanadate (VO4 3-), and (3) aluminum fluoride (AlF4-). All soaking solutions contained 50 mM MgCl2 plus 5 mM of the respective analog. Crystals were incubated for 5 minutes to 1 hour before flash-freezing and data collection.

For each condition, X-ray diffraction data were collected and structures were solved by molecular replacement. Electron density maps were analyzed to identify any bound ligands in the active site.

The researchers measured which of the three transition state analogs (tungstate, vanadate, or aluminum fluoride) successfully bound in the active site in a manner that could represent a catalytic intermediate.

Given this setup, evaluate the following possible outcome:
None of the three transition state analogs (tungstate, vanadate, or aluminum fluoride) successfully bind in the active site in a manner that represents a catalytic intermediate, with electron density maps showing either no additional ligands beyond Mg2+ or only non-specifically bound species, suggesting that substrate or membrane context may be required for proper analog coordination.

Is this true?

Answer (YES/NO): NO